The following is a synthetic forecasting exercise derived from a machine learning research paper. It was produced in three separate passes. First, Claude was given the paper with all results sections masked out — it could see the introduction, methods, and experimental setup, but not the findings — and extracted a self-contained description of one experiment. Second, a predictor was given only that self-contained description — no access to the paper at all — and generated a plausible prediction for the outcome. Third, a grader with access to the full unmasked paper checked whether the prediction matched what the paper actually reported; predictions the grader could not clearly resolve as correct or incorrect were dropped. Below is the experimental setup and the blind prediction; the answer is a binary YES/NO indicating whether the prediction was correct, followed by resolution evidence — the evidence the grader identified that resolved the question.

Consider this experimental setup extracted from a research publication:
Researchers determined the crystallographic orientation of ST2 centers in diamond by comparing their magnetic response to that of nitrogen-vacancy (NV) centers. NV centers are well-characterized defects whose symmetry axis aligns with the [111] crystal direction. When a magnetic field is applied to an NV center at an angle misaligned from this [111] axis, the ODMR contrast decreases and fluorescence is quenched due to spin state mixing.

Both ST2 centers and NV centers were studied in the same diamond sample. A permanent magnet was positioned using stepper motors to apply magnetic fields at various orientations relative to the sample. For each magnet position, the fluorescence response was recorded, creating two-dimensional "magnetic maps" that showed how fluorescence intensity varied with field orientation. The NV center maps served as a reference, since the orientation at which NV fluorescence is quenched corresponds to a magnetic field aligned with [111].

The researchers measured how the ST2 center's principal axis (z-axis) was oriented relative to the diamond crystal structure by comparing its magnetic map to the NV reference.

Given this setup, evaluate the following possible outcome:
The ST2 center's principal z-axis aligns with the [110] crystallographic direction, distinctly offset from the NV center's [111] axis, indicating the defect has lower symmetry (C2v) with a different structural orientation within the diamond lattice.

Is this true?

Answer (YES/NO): NO